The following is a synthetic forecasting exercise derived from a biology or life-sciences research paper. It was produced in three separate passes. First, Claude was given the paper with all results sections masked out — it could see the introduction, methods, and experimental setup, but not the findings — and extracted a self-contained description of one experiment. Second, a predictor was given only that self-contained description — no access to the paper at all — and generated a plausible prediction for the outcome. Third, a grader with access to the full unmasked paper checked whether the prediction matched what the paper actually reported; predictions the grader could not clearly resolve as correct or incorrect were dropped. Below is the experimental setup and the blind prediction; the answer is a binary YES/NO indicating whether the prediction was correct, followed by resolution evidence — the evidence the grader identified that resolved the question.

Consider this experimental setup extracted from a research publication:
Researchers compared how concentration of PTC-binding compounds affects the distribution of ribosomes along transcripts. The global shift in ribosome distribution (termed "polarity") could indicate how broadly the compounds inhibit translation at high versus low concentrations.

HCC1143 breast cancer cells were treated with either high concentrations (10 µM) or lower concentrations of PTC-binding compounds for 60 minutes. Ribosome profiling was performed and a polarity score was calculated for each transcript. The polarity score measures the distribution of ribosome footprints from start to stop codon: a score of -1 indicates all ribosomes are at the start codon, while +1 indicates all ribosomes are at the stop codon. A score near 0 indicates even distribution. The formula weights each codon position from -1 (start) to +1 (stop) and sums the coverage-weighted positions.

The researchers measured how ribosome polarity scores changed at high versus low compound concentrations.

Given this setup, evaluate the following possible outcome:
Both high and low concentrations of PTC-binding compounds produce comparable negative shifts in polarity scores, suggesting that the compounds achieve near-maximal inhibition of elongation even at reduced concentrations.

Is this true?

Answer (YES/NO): NO